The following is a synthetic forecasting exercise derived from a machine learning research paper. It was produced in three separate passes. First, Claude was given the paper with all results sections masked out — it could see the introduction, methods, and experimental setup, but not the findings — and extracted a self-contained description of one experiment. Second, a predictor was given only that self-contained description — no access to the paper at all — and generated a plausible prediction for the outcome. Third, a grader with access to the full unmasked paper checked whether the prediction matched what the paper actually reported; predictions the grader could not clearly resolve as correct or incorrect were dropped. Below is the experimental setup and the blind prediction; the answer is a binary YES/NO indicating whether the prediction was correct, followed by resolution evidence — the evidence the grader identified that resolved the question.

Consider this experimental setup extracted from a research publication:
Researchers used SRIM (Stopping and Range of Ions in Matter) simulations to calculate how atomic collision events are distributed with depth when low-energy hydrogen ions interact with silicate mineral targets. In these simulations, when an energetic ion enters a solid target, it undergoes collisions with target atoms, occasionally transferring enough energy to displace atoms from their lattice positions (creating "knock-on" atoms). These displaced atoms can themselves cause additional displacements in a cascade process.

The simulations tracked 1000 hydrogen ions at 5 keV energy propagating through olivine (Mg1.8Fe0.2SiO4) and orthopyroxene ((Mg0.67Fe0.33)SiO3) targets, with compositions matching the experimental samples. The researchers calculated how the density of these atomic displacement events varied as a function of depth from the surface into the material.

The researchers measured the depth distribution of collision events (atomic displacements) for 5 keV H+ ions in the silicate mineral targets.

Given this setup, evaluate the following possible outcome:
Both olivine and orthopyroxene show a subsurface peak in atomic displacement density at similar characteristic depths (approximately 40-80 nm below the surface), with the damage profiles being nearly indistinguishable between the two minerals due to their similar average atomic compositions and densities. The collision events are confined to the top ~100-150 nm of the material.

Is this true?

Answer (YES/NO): YES